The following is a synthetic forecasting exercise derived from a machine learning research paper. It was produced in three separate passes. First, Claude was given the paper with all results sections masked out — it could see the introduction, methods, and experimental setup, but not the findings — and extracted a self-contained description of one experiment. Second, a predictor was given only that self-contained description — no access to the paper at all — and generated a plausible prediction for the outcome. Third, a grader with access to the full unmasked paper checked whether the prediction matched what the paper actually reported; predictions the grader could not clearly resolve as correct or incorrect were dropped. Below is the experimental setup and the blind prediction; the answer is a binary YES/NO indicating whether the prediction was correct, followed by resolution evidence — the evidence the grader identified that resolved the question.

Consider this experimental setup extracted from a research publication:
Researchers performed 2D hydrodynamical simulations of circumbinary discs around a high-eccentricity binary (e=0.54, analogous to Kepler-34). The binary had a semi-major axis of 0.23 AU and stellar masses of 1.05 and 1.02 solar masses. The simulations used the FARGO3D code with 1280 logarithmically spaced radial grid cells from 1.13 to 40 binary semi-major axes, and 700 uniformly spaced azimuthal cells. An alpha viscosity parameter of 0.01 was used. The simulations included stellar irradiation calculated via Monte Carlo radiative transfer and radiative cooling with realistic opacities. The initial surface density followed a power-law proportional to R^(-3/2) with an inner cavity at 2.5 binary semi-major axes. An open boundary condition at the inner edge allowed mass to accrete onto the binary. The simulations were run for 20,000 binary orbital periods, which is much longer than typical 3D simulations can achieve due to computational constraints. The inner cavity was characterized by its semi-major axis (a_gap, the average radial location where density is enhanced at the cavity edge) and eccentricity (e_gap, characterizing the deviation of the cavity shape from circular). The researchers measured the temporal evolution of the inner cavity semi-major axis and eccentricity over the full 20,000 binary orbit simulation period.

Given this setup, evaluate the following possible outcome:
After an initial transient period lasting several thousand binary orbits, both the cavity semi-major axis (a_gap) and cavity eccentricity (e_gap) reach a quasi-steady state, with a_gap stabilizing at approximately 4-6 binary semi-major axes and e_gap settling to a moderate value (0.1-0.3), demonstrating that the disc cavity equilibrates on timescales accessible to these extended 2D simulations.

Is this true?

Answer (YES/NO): NO